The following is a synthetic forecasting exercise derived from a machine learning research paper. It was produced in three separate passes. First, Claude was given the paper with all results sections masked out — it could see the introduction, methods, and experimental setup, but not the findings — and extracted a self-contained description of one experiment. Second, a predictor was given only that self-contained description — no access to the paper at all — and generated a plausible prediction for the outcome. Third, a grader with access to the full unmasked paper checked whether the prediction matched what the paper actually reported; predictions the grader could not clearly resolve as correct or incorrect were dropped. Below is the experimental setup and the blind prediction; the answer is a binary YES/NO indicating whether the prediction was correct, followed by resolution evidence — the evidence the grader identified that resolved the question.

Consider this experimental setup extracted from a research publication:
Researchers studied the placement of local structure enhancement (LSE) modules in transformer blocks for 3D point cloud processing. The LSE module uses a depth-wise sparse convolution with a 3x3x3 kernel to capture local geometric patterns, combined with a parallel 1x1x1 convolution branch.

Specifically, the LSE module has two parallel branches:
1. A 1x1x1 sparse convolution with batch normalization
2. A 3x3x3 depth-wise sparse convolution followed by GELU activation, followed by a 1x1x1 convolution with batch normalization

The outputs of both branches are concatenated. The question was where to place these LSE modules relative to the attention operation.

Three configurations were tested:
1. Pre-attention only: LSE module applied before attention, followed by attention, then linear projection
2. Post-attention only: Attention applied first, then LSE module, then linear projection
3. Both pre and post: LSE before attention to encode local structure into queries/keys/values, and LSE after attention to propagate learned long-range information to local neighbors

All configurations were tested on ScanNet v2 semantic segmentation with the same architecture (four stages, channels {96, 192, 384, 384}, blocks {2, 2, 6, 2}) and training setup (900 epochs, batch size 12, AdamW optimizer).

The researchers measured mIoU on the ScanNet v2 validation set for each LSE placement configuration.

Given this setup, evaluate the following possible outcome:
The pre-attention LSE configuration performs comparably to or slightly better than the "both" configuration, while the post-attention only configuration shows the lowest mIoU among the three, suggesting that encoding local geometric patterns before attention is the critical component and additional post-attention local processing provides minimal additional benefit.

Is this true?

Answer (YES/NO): NO